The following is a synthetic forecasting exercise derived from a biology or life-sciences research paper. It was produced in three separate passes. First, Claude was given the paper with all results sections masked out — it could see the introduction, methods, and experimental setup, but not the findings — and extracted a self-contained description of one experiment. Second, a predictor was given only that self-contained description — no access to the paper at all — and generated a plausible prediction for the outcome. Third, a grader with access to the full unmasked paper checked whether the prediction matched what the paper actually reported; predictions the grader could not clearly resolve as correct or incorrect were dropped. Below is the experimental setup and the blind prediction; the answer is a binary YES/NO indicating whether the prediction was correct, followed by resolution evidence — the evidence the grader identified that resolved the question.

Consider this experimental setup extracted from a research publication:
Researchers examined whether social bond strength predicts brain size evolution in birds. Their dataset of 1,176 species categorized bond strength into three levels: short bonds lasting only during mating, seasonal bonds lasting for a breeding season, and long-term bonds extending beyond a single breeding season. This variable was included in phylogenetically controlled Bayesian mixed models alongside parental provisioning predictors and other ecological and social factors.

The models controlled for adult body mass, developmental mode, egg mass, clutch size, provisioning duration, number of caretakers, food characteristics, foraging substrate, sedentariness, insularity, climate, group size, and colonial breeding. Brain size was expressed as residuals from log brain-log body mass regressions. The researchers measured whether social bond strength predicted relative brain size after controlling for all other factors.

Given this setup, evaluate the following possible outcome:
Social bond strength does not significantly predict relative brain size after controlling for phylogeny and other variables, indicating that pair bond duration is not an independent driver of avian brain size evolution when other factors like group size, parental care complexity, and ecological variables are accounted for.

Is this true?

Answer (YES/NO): YES